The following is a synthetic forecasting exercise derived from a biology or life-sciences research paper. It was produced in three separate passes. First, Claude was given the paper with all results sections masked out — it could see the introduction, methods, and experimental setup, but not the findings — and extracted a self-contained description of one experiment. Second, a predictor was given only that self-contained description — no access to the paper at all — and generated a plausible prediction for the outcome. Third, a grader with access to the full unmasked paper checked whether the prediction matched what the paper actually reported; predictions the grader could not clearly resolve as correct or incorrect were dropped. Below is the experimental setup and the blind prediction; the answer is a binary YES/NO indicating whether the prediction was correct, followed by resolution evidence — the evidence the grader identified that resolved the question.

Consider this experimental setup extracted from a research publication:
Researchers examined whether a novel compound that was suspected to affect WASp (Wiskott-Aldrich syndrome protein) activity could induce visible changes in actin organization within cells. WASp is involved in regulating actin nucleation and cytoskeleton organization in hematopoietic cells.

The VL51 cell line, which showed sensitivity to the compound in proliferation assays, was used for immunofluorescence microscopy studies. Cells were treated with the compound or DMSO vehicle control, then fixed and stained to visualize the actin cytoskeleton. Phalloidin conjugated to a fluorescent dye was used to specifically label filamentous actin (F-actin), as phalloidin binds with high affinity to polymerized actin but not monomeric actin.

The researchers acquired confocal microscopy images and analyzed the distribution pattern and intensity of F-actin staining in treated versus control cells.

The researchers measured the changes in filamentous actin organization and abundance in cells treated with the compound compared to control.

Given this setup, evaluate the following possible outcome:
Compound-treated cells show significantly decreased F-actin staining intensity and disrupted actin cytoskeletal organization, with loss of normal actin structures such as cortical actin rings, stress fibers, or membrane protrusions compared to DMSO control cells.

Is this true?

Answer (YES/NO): NO